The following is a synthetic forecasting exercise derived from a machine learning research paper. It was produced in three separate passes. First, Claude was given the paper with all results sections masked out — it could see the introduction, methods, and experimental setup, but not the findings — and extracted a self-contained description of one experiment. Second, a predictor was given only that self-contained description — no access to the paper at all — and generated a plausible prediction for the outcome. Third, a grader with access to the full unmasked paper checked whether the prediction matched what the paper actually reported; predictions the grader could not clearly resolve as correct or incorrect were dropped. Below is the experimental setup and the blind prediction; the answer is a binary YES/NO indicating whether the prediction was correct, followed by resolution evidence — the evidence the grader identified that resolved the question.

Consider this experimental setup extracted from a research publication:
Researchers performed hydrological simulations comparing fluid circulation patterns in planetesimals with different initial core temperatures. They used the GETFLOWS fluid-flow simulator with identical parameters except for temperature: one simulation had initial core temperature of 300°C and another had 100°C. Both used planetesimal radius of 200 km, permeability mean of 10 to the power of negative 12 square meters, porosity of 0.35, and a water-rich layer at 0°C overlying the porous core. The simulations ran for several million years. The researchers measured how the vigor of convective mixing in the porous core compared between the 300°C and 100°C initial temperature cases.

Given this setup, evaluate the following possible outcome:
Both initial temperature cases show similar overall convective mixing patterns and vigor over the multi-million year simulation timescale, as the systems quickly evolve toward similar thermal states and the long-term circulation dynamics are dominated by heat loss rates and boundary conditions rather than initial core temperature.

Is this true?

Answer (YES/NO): NO